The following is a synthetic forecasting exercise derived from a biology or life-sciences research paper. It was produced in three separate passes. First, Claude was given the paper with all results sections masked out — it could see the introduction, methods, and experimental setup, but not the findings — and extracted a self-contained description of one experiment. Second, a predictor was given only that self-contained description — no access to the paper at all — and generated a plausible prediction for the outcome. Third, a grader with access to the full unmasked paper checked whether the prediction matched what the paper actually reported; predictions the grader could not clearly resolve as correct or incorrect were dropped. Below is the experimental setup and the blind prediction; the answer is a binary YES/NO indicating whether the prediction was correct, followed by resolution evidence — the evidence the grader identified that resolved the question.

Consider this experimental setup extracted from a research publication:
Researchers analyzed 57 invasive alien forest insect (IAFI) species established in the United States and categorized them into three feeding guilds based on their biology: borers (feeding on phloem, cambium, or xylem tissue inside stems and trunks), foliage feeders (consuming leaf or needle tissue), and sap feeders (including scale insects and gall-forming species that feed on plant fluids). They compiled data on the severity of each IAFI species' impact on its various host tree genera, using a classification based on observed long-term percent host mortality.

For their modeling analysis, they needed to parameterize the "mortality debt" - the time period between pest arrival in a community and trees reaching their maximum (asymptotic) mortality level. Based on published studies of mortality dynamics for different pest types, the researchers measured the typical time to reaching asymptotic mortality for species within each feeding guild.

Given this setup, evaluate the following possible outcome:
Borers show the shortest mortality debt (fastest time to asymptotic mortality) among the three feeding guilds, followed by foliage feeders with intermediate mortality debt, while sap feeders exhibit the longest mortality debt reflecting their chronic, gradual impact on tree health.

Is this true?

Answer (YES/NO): YES